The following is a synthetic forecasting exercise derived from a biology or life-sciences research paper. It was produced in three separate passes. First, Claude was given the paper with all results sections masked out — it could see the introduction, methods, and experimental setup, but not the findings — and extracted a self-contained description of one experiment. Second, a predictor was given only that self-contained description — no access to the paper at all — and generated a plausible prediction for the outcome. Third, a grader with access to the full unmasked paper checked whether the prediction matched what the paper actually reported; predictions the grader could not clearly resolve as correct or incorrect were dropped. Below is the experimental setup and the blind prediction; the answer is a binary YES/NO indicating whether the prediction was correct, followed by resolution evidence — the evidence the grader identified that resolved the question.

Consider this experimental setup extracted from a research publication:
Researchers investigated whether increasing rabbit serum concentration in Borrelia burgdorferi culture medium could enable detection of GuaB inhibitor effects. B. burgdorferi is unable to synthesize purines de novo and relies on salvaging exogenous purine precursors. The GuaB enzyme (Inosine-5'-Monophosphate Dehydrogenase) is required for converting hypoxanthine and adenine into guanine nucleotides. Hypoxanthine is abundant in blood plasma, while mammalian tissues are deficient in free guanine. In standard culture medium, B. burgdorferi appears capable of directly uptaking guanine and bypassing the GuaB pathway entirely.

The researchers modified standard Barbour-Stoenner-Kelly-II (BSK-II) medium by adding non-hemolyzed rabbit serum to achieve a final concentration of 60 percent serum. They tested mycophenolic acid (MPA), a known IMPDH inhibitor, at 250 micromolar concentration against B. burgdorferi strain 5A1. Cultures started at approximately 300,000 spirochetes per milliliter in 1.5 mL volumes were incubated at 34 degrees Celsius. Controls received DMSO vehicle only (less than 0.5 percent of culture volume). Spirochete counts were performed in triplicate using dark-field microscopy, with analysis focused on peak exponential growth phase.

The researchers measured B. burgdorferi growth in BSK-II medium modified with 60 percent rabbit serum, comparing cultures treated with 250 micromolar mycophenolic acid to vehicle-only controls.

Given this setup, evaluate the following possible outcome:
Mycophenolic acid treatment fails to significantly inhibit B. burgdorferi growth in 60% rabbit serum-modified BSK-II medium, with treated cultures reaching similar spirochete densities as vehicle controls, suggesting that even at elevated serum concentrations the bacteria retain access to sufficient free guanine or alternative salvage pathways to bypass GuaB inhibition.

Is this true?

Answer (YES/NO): NO